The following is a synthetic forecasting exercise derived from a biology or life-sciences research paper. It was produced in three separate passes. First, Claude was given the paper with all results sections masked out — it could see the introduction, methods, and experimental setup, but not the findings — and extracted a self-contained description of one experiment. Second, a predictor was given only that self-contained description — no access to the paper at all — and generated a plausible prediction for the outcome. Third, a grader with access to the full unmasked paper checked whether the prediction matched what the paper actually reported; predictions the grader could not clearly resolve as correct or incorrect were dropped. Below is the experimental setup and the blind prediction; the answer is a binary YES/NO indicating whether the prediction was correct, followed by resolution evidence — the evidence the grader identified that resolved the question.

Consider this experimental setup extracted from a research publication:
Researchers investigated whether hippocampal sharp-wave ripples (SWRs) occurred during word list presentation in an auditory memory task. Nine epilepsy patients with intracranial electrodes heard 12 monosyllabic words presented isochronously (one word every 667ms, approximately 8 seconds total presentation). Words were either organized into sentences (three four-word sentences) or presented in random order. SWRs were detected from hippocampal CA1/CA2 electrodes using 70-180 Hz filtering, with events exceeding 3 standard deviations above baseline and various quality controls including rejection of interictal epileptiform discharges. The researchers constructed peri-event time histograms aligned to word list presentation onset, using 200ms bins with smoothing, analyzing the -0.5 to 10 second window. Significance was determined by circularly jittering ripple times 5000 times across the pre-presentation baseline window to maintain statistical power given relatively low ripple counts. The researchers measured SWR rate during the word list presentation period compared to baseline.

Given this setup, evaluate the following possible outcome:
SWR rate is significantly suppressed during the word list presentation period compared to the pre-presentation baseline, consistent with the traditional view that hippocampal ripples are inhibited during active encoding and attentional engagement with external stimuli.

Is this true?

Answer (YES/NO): NO